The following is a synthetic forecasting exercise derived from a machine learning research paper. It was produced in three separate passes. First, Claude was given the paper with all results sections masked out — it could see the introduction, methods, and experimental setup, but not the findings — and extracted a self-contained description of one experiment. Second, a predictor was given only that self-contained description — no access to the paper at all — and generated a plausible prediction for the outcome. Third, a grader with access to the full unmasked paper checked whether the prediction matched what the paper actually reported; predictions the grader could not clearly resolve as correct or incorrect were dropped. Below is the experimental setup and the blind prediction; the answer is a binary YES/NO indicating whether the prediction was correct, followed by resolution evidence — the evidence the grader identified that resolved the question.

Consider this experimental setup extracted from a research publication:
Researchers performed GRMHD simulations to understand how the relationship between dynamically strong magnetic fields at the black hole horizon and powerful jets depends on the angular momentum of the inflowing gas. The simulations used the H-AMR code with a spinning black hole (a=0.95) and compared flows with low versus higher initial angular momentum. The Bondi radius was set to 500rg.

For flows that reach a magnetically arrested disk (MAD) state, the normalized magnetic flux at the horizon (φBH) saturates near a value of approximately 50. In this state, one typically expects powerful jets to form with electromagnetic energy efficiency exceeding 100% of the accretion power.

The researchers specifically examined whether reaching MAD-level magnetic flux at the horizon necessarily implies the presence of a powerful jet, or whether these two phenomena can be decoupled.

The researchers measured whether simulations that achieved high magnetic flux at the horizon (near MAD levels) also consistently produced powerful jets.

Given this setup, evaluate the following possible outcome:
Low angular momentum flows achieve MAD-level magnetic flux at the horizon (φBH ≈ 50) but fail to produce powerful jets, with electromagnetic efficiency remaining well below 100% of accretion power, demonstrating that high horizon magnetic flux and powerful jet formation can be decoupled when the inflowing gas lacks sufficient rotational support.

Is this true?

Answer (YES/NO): NO